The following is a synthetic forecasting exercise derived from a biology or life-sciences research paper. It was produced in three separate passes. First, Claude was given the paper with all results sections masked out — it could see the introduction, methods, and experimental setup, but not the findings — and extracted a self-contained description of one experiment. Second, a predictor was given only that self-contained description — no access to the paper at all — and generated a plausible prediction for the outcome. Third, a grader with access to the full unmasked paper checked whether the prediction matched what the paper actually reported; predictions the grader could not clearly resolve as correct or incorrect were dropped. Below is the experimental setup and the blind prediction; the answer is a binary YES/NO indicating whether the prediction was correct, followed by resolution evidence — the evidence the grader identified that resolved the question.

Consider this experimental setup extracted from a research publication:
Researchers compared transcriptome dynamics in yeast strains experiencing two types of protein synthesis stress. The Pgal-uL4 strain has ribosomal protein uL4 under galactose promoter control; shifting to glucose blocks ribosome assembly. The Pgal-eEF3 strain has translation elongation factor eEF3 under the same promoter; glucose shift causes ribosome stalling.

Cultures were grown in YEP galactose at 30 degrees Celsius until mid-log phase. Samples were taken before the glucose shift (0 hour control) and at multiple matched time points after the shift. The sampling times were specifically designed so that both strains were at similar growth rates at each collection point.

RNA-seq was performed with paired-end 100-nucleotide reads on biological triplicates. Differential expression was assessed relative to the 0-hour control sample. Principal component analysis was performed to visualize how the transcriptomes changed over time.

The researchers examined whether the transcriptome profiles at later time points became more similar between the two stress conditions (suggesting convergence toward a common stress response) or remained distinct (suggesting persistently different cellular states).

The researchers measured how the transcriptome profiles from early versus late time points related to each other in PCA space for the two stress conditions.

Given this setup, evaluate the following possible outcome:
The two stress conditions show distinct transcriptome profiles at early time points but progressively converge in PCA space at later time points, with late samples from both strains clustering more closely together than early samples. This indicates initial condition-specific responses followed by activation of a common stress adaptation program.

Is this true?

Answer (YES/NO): NO